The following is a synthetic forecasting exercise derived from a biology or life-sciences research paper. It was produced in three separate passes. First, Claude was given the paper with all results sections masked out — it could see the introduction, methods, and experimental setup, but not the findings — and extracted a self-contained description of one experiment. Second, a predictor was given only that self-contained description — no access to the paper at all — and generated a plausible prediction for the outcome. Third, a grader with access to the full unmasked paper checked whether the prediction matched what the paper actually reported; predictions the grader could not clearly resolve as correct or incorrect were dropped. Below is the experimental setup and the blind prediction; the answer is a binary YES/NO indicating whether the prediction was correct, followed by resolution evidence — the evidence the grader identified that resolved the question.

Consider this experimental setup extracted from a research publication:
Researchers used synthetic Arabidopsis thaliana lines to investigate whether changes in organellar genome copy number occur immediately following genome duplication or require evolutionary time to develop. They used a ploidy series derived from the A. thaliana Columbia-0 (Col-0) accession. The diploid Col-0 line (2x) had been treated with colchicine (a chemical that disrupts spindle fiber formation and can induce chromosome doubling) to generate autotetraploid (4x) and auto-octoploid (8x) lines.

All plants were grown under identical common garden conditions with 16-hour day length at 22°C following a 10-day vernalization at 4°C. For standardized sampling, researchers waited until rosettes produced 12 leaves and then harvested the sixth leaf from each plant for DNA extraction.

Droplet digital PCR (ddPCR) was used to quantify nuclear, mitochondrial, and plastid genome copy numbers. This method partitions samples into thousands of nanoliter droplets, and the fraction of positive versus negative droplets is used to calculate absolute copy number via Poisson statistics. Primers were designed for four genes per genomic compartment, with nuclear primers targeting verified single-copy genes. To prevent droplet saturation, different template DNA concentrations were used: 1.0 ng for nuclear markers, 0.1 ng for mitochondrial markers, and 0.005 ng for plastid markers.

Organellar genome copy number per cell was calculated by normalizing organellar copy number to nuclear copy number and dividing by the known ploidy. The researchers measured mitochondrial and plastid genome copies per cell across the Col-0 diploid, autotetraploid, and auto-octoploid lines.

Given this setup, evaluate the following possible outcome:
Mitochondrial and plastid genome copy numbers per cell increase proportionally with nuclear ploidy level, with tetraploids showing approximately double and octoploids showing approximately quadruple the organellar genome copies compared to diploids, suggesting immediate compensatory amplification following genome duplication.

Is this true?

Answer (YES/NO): YES